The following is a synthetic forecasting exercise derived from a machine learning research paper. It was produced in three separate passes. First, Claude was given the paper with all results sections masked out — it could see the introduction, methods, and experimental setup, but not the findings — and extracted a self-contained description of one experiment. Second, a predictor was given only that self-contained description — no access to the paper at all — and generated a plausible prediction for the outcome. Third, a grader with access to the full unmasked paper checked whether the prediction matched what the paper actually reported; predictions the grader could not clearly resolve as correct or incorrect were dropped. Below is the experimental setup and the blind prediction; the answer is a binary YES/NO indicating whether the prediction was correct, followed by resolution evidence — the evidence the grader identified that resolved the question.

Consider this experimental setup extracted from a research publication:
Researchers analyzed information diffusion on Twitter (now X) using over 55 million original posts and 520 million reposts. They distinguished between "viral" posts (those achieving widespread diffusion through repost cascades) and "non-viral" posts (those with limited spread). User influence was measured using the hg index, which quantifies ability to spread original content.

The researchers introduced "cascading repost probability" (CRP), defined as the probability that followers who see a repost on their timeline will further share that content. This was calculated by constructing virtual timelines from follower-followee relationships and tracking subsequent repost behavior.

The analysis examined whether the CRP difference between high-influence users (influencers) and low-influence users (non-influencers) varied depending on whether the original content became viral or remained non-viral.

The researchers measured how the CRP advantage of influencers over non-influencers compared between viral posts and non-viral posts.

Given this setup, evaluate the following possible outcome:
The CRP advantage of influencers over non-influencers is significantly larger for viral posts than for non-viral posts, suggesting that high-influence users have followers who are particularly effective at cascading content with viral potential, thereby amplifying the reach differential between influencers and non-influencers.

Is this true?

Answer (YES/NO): YES